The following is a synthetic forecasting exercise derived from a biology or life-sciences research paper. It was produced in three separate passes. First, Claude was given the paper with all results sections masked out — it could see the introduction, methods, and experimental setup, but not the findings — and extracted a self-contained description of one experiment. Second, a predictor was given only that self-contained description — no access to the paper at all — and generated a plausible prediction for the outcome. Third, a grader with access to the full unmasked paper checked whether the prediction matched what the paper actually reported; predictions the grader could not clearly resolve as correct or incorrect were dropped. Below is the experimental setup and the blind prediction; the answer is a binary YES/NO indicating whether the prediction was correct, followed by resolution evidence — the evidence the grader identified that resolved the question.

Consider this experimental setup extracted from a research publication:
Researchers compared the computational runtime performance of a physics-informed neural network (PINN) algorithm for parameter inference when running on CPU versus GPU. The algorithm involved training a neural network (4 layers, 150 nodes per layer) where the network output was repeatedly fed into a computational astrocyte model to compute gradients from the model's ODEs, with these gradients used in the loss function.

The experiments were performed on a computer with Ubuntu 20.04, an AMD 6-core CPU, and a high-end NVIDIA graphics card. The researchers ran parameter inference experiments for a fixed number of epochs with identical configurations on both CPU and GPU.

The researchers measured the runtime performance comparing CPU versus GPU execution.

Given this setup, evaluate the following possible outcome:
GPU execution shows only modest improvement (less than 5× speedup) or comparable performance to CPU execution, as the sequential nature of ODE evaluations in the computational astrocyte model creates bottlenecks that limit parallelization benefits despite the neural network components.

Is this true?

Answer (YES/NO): NO